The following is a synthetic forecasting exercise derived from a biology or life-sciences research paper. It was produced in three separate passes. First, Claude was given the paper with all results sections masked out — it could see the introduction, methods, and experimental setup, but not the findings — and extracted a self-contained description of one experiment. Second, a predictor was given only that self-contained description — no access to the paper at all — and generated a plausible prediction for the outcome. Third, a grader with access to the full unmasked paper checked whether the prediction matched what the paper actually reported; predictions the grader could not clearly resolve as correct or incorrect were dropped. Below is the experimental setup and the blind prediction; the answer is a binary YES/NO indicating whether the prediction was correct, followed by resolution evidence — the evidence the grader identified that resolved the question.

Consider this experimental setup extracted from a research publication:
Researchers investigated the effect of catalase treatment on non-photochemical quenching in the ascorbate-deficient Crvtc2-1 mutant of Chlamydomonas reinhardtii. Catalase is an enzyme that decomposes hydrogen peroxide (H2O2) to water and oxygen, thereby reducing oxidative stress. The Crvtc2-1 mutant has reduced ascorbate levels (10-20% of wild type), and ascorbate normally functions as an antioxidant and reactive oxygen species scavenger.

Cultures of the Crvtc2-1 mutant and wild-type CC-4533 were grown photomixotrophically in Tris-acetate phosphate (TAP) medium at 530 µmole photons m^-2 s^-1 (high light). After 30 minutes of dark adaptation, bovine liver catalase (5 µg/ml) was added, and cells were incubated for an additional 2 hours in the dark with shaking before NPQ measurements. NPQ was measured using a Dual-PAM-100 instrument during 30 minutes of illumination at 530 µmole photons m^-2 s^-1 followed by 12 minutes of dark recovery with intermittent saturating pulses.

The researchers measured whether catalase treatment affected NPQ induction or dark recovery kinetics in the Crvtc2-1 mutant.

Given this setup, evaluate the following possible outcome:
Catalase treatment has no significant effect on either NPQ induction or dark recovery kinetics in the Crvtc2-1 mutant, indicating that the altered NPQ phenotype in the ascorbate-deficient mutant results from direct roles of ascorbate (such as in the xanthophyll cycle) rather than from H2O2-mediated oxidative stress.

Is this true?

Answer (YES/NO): NO